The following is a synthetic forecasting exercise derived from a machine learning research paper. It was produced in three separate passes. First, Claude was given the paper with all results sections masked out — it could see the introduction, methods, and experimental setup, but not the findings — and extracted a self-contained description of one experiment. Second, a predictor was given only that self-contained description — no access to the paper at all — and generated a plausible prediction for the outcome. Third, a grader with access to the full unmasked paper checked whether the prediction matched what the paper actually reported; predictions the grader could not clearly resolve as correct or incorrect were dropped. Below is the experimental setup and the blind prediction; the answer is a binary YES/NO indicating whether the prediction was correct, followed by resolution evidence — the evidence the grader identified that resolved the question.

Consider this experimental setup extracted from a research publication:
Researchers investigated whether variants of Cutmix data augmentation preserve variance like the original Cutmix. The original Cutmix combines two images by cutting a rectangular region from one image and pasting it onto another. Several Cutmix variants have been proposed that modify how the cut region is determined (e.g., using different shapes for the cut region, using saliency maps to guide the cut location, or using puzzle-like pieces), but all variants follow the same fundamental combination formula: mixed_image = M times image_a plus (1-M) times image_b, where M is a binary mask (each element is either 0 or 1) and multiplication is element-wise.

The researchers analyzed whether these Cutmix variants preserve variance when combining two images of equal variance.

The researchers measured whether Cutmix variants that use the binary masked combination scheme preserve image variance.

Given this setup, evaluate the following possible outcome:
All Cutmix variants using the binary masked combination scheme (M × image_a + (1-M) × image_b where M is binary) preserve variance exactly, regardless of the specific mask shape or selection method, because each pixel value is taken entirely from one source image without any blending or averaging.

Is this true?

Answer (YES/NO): YES